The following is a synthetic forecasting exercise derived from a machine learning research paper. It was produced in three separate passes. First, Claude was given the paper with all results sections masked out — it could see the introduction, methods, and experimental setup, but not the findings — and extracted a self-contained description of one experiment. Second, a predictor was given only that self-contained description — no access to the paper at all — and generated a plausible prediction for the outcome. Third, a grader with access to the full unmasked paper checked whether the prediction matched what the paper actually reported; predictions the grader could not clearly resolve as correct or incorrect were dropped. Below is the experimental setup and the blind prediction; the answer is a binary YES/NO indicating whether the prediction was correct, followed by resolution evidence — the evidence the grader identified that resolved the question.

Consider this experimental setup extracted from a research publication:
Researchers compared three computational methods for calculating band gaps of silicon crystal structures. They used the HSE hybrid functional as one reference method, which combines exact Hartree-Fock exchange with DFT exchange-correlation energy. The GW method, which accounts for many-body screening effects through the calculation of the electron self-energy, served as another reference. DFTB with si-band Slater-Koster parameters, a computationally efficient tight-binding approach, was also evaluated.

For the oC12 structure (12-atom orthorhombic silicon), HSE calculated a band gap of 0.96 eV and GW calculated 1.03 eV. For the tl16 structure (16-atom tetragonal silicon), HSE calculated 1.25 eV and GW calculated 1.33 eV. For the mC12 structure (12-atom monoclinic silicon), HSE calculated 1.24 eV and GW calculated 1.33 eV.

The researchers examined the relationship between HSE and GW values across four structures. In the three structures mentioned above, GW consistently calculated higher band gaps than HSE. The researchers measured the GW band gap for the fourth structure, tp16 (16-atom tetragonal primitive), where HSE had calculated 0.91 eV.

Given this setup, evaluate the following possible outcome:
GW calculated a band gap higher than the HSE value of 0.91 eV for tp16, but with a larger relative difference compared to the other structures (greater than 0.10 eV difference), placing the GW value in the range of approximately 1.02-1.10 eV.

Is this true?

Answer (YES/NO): NO